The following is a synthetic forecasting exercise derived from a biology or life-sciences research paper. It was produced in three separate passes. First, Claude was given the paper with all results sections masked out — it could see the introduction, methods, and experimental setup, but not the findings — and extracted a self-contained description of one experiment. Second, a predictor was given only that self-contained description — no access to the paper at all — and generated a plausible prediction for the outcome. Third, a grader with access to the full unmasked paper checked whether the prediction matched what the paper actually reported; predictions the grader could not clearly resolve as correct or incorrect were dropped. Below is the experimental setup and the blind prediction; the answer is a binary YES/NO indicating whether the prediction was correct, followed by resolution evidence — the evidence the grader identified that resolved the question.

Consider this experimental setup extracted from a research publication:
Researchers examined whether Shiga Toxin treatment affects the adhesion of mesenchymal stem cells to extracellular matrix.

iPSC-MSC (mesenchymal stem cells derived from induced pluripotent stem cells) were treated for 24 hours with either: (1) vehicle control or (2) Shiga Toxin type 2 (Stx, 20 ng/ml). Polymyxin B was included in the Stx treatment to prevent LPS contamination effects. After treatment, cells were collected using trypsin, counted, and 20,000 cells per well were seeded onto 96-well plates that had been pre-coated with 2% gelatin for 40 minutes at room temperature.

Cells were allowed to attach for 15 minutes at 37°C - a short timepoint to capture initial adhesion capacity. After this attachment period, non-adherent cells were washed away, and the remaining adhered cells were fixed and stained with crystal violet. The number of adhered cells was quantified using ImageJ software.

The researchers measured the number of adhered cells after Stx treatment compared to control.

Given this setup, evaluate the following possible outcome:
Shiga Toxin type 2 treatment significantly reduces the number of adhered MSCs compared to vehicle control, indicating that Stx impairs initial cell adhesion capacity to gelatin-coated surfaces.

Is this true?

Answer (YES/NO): NO